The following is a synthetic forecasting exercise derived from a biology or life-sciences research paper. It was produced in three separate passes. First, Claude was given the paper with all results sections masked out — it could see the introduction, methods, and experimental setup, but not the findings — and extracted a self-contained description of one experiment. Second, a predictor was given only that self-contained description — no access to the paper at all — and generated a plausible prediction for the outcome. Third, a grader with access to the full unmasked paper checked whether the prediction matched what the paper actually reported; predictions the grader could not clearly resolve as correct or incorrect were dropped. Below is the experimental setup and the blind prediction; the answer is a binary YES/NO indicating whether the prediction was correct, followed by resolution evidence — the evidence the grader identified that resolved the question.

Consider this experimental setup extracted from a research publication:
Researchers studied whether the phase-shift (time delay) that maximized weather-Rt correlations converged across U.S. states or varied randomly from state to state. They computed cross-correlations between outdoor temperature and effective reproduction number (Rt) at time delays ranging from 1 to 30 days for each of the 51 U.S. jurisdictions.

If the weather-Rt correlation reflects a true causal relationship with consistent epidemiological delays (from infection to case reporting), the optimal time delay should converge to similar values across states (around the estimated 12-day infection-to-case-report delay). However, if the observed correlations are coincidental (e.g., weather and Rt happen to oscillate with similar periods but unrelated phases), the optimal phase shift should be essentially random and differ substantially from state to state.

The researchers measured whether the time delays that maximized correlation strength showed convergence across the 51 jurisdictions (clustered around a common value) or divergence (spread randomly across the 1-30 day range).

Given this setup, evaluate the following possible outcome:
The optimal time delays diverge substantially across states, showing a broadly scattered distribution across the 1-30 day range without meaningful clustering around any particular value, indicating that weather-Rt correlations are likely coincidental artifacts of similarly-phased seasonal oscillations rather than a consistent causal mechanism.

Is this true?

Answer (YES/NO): NO